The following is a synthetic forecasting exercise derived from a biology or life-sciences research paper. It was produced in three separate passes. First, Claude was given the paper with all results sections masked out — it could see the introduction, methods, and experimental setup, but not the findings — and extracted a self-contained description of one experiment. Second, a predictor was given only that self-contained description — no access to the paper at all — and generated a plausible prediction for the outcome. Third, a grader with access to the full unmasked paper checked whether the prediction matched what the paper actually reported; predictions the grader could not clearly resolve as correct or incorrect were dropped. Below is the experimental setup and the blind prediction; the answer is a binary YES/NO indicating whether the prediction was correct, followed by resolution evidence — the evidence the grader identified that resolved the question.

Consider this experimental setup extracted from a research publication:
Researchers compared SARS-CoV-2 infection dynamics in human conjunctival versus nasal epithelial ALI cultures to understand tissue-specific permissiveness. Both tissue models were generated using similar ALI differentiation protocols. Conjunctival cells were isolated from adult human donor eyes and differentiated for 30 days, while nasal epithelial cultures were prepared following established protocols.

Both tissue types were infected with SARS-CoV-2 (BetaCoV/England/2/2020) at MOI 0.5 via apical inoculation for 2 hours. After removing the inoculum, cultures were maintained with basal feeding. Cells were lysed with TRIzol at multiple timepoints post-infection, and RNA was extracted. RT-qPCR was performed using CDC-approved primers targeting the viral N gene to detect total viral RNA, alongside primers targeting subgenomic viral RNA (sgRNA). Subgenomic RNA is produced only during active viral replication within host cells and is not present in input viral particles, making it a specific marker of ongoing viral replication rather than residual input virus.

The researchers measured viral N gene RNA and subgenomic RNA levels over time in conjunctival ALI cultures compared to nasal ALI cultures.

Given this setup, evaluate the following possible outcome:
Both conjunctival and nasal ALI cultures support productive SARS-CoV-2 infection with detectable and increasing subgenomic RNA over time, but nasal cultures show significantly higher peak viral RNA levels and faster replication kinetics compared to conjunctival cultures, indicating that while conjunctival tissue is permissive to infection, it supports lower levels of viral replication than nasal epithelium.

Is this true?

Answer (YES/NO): NO